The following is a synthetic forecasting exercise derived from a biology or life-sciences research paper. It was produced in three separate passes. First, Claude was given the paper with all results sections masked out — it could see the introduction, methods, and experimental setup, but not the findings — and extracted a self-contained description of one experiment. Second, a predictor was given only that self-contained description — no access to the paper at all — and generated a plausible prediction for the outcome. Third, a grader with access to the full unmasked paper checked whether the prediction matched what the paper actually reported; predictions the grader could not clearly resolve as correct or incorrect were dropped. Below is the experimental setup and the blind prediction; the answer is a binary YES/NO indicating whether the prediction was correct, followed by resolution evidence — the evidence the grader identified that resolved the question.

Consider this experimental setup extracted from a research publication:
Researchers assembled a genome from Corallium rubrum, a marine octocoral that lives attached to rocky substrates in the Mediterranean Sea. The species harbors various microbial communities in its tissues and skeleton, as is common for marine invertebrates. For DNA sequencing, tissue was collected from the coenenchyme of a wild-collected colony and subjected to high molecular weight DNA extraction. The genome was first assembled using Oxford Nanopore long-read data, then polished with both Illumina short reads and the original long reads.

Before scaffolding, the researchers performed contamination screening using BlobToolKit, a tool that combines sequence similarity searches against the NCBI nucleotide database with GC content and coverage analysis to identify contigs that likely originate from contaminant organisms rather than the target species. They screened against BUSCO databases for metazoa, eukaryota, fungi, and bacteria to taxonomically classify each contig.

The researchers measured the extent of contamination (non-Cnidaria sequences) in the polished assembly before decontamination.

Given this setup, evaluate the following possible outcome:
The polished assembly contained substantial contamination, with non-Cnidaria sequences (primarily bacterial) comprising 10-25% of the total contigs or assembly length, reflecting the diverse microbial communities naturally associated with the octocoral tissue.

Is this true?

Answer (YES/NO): YES